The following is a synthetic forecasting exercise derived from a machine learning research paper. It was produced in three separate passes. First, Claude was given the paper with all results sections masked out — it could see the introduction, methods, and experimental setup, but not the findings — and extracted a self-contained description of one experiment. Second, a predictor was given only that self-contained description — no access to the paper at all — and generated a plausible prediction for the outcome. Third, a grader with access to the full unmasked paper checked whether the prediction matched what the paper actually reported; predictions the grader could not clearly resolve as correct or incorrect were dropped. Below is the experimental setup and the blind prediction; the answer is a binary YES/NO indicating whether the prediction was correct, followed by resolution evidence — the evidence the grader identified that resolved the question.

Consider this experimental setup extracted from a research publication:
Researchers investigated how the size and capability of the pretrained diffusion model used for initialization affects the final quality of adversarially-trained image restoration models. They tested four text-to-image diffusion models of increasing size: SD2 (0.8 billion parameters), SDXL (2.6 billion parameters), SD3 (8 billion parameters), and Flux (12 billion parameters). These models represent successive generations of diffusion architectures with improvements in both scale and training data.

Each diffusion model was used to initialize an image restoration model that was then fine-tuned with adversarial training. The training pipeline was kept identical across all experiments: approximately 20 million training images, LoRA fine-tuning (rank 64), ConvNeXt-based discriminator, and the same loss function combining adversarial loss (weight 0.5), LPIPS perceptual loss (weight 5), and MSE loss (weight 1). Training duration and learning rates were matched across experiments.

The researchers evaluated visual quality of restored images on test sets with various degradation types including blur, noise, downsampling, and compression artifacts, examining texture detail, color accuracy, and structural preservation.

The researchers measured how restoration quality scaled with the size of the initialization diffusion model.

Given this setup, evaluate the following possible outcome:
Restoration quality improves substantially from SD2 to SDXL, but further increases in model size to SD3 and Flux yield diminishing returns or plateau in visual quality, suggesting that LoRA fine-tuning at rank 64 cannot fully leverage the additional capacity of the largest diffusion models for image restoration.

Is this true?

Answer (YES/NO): NO